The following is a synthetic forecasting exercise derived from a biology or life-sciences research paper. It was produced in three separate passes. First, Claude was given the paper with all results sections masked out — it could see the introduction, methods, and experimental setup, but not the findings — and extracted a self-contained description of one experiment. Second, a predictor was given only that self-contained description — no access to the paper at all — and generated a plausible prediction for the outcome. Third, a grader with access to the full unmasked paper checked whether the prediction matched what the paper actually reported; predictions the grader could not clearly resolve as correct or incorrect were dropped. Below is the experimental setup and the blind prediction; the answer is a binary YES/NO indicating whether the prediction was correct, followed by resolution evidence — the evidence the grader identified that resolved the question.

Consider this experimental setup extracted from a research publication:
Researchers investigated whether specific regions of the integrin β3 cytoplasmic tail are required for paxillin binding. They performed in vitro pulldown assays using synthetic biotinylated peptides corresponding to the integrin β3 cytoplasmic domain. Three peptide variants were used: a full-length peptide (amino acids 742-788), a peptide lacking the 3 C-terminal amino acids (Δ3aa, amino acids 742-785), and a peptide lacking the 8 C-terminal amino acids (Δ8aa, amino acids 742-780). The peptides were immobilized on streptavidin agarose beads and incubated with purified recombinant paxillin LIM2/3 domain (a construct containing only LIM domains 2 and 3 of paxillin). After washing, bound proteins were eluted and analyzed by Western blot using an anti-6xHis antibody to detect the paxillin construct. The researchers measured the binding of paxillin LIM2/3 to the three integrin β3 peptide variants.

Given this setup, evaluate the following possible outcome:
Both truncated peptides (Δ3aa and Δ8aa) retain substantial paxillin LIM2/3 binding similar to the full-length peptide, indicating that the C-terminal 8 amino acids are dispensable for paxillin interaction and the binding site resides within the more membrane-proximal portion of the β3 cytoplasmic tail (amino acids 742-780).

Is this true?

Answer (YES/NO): NO